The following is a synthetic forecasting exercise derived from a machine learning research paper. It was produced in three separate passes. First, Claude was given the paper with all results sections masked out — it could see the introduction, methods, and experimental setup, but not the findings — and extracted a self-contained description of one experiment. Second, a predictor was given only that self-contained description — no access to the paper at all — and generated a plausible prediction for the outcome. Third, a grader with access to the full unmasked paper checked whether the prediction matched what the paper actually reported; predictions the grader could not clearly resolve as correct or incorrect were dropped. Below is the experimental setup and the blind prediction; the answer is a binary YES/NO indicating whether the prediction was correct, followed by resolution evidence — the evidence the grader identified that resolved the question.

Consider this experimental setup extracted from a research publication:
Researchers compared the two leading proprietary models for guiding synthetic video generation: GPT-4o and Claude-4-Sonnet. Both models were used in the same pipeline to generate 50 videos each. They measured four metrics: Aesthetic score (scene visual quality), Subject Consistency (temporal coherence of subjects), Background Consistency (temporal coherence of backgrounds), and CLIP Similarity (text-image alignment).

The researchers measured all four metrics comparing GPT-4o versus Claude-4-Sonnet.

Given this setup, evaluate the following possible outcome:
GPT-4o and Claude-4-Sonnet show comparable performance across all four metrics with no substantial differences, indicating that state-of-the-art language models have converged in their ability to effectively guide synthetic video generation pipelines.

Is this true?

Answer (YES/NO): NO